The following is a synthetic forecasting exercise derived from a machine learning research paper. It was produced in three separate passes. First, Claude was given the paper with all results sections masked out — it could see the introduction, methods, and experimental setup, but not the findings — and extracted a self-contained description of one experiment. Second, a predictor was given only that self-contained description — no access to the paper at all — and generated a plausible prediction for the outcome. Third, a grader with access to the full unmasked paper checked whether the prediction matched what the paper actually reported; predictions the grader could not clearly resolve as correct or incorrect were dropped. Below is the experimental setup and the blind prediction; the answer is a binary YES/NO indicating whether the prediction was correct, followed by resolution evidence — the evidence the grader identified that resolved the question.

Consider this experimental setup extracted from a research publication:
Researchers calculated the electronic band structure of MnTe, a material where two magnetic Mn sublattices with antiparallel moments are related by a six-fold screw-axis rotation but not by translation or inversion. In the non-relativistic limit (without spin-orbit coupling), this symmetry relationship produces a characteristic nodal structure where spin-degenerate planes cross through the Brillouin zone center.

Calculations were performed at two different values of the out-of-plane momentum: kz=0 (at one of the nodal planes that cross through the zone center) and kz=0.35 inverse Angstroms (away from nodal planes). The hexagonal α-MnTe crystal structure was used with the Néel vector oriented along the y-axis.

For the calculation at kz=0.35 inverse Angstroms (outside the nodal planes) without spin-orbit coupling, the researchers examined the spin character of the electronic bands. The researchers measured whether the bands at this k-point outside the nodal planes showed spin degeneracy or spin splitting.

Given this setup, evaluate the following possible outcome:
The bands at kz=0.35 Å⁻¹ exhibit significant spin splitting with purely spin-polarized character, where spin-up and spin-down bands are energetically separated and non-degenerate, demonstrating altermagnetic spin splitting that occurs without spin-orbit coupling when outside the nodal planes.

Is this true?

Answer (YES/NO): YES